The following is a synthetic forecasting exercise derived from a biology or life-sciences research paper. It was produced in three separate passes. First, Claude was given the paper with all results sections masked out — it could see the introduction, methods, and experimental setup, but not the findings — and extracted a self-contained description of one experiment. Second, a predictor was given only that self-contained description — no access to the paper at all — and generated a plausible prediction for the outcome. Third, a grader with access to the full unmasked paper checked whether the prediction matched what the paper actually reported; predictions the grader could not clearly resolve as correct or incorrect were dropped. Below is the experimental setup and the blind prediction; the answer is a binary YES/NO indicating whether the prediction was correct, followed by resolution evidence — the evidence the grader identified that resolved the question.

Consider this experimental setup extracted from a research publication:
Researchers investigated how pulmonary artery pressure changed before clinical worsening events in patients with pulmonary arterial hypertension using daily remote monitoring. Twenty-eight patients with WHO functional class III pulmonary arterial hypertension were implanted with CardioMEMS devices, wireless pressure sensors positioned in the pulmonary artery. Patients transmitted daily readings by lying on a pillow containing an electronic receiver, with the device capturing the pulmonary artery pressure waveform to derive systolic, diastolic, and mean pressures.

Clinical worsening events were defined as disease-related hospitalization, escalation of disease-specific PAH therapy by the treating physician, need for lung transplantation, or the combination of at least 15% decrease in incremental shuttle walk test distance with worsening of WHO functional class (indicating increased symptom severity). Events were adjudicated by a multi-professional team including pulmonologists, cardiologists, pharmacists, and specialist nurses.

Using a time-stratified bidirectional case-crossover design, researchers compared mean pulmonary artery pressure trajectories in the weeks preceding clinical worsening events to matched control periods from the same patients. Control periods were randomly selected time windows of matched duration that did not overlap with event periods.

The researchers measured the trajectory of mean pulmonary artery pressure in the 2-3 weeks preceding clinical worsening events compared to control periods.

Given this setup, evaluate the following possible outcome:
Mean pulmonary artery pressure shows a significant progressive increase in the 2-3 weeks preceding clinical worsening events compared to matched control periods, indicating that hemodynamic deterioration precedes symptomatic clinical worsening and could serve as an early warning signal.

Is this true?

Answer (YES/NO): YES